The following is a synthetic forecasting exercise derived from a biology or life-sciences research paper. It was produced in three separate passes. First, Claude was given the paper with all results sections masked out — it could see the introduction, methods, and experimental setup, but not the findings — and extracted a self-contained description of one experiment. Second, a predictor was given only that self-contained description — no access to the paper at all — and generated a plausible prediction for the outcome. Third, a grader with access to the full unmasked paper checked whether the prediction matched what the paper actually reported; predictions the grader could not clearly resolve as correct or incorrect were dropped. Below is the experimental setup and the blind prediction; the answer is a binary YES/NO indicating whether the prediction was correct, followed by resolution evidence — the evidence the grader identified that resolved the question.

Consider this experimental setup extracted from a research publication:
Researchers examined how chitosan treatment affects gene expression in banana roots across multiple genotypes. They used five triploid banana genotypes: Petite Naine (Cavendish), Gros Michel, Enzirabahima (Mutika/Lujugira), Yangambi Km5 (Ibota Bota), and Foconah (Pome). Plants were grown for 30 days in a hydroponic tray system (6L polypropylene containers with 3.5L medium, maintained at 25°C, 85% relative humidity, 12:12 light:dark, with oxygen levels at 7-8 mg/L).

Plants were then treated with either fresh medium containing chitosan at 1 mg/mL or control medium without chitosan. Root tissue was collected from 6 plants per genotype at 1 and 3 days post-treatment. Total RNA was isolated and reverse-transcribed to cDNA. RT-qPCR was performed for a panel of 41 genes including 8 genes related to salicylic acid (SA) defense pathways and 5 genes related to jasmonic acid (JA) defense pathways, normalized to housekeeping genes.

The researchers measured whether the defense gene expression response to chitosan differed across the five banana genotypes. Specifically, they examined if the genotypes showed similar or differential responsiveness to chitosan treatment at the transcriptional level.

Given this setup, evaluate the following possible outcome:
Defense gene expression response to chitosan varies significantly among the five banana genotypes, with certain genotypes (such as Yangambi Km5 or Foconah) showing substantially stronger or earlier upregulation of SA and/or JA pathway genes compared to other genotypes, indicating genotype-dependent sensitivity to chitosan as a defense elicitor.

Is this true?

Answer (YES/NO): YES